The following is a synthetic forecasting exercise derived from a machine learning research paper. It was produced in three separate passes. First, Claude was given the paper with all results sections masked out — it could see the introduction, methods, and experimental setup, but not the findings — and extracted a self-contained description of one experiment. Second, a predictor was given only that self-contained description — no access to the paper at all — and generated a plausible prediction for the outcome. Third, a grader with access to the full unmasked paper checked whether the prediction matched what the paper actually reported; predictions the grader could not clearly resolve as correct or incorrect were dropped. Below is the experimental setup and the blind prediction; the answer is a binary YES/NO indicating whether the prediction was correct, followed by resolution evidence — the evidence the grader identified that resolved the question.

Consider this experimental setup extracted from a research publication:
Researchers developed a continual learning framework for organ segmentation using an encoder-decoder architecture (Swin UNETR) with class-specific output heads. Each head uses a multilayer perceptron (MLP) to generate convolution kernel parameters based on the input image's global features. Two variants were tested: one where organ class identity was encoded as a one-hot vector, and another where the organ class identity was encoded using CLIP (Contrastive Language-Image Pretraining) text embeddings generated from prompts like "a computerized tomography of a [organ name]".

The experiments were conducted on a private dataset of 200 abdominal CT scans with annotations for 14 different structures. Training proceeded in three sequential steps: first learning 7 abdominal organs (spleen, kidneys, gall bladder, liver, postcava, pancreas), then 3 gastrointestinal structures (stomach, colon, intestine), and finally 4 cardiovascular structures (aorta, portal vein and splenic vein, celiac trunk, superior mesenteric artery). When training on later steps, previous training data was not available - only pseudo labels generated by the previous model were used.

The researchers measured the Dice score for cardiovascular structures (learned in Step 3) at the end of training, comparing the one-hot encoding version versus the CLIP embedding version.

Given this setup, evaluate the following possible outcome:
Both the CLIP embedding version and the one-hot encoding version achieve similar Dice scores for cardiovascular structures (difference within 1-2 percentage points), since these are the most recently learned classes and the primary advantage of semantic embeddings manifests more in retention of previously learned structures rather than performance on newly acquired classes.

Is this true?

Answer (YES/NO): NO